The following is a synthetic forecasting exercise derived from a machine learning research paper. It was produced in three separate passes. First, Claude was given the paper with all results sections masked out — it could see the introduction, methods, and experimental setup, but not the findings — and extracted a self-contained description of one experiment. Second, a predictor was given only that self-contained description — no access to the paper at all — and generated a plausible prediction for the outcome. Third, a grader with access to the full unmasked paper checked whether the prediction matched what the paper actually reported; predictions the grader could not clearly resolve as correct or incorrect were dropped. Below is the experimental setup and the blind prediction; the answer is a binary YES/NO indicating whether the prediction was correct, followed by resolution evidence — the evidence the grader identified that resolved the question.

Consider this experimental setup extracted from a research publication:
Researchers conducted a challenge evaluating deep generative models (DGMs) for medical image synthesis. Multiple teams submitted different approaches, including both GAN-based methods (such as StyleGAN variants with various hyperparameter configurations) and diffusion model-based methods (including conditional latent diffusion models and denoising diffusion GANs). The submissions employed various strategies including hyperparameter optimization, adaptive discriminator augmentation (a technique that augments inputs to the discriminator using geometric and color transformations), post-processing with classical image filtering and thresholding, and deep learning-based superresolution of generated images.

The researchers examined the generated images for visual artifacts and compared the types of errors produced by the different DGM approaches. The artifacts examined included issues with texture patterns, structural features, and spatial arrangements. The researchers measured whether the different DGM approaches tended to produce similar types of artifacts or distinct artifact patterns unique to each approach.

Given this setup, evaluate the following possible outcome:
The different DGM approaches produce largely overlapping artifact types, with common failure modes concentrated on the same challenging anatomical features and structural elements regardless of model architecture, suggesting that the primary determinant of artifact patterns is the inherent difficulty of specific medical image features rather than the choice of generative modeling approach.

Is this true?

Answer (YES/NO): NO